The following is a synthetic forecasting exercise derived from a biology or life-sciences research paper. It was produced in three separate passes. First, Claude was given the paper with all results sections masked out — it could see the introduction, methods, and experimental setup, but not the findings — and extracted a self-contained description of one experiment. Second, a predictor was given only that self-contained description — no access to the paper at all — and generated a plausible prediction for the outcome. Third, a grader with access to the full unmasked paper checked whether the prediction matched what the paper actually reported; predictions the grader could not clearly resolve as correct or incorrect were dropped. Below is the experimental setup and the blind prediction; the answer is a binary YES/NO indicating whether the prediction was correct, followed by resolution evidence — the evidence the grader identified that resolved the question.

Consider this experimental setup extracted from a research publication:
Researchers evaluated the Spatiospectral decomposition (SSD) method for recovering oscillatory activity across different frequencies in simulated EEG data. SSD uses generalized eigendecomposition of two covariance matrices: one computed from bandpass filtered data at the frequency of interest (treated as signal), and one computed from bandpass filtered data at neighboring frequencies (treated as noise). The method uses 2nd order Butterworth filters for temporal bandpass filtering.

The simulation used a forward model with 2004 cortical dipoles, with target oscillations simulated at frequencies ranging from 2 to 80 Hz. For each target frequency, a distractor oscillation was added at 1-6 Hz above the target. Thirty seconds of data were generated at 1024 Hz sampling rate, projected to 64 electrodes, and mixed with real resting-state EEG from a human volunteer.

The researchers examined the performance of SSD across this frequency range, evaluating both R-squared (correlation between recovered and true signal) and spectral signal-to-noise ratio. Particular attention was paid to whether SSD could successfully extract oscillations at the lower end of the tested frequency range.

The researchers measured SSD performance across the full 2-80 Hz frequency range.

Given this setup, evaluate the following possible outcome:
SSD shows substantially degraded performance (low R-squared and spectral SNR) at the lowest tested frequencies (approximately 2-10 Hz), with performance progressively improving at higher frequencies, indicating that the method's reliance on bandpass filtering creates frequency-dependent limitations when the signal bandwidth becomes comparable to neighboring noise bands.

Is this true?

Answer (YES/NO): NO